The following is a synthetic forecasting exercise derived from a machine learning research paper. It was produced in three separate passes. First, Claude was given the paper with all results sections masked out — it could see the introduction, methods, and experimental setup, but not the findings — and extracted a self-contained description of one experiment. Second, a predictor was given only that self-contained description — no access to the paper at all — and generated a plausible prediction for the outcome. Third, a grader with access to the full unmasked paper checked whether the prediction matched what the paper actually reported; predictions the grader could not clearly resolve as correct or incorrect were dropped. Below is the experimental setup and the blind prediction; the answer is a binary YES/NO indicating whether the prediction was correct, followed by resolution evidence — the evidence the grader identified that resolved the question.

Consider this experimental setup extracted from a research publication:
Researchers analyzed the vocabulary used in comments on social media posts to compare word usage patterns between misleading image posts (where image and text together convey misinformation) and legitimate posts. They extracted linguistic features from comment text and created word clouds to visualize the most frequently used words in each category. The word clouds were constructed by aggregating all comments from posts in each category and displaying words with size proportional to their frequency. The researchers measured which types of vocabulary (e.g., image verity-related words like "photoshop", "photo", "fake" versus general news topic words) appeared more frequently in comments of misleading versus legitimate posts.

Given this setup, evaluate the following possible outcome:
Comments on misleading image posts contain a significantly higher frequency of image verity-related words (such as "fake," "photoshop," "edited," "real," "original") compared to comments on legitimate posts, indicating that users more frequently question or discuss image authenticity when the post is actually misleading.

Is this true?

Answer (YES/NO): YES